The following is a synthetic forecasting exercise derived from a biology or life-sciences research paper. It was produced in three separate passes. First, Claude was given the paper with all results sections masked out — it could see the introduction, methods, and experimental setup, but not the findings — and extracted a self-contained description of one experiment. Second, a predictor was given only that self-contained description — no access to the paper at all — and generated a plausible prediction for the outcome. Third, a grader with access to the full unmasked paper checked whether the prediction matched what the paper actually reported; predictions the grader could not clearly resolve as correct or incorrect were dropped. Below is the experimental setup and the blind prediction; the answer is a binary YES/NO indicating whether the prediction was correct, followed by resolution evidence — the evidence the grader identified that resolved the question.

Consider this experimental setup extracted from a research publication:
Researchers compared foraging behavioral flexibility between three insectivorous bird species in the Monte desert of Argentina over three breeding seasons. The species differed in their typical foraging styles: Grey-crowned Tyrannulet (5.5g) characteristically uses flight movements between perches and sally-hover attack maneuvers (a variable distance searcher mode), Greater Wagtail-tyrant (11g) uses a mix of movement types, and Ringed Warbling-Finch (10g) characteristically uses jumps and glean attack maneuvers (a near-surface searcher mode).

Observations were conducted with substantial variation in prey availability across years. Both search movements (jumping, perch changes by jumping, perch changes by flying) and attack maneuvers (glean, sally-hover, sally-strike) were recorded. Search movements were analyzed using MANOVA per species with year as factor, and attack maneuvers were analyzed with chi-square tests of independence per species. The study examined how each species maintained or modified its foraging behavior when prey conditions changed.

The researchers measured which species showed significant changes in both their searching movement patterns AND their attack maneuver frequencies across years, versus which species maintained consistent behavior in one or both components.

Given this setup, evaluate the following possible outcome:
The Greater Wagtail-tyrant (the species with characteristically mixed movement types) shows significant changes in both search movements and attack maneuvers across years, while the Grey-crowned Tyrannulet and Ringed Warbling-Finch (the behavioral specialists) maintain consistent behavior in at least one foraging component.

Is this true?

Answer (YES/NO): NO